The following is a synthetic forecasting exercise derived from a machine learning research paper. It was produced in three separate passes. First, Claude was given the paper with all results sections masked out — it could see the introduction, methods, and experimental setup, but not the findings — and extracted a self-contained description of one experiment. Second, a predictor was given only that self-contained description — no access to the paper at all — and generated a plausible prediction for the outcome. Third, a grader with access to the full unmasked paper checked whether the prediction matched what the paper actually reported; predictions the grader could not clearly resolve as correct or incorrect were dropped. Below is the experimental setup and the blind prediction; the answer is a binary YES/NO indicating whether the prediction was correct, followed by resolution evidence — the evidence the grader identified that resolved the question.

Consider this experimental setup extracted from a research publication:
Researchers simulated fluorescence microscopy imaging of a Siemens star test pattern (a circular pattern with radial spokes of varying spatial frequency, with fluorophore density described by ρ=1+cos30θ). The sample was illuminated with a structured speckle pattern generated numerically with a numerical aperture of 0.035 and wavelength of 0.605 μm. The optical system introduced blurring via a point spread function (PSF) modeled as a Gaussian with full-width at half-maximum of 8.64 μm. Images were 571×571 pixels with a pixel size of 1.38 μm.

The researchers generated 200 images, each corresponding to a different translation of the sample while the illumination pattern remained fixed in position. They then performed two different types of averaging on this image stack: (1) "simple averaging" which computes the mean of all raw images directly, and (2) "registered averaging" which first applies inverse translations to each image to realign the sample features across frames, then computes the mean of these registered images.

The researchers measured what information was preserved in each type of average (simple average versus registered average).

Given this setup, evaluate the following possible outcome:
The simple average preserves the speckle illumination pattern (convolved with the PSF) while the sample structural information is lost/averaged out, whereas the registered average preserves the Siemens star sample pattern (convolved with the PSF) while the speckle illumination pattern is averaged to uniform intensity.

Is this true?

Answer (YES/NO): YES